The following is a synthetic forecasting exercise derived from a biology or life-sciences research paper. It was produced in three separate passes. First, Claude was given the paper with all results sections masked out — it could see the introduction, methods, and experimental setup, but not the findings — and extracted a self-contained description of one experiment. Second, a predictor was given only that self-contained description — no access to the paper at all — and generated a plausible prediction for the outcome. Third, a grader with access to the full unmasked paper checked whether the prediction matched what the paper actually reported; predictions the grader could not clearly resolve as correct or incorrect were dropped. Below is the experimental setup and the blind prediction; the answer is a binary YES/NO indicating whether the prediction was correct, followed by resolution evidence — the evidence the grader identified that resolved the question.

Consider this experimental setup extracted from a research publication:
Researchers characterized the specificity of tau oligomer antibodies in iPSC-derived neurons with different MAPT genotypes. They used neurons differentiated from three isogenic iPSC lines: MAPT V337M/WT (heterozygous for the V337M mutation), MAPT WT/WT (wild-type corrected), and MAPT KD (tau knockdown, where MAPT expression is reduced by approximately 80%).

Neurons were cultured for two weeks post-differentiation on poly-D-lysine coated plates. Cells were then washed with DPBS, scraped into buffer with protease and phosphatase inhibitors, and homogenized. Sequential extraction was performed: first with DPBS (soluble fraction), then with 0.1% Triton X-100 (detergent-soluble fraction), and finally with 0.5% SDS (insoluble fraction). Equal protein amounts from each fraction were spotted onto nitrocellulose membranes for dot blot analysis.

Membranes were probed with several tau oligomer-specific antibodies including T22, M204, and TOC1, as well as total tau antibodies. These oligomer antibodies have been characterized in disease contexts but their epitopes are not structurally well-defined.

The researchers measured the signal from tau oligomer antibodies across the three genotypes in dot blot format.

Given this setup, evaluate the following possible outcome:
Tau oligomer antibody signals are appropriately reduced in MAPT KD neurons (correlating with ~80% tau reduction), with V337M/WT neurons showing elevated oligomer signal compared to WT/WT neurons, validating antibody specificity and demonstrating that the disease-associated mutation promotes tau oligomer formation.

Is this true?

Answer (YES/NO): NO